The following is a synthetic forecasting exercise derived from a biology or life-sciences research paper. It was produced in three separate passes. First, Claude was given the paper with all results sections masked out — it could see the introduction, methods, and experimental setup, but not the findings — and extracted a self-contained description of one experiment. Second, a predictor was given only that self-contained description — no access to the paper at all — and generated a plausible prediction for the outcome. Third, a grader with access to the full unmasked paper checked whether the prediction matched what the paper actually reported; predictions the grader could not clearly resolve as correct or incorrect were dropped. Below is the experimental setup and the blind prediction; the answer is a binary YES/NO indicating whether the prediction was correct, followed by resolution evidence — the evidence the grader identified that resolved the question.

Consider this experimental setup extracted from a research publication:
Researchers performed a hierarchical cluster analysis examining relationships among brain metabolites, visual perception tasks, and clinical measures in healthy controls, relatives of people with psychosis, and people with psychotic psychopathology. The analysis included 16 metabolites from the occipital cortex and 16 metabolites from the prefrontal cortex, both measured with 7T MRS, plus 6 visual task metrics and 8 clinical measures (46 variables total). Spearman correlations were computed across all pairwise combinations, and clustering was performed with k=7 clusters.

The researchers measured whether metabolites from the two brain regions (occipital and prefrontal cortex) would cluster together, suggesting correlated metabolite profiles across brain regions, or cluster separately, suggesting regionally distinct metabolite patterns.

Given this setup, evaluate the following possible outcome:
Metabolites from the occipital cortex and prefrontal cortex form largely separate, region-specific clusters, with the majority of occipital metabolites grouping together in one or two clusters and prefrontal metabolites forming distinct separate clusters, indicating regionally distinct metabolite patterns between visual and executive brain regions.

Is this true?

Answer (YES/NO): NO